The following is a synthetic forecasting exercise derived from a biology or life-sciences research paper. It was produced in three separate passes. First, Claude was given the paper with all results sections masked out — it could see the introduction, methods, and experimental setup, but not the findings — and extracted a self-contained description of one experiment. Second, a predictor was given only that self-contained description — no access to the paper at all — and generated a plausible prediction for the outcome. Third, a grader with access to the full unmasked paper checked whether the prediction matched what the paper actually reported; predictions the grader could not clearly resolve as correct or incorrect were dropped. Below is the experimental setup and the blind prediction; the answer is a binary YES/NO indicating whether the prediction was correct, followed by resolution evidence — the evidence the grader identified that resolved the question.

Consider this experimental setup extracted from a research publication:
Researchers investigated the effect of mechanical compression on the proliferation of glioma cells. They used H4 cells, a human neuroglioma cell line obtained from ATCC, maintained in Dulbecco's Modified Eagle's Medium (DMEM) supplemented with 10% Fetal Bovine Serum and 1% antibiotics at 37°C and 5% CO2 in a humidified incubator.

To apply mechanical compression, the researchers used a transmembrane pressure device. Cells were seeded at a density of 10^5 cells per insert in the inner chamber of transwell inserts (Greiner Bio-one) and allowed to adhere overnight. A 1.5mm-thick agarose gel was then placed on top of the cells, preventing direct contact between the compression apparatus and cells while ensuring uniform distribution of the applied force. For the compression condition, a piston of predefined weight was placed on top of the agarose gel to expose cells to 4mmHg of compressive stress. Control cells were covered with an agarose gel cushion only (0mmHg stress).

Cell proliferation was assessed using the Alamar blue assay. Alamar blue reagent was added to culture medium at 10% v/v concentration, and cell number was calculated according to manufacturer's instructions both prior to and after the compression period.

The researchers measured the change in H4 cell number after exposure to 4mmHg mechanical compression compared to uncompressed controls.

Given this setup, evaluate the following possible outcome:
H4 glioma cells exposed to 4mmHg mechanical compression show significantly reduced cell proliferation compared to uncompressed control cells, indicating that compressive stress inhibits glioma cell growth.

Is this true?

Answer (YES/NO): YES